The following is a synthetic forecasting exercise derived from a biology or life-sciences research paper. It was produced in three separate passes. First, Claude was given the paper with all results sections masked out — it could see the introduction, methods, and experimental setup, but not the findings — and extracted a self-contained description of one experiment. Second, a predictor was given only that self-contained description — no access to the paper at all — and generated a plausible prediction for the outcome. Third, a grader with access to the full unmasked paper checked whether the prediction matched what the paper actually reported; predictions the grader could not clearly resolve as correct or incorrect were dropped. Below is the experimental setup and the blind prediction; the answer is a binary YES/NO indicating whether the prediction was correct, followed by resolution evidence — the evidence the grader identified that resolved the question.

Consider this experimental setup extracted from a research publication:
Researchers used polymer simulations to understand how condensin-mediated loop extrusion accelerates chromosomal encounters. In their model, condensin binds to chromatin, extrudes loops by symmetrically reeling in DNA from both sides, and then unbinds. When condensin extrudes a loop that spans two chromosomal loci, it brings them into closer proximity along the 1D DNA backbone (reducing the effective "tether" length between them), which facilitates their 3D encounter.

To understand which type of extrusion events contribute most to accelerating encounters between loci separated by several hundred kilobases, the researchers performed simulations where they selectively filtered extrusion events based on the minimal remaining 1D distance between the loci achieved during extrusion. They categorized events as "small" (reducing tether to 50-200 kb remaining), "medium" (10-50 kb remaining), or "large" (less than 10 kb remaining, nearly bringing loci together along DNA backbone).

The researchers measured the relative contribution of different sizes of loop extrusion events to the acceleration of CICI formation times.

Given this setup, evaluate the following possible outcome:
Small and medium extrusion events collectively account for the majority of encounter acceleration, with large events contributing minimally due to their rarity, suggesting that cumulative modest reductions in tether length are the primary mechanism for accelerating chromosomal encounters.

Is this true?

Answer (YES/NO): NO